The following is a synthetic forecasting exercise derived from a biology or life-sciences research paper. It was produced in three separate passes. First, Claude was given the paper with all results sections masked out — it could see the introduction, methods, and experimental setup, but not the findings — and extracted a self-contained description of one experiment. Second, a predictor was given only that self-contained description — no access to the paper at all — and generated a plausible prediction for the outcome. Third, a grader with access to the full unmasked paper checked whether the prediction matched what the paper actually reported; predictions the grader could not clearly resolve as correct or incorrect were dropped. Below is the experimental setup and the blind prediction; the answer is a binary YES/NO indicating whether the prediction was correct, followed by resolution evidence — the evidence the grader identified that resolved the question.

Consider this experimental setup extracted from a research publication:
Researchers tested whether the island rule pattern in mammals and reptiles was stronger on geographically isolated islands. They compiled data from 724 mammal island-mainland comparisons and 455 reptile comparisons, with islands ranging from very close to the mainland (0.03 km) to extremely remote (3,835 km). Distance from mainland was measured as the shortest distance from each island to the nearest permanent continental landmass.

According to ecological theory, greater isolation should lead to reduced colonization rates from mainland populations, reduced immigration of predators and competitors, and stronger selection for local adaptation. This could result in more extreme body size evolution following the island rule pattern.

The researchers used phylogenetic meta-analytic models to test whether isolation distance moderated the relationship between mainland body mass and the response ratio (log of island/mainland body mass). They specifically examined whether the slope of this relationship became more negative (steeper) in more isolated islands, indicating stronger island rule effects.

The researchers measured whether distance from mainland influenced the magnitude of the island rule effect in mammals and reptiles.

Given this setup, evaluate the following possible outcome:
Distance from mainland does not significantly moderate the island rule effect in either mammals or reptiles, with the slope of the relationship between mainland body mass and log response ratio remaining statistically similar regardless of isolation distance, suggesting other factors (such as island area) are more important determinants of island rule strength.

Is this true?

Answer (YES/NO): NO